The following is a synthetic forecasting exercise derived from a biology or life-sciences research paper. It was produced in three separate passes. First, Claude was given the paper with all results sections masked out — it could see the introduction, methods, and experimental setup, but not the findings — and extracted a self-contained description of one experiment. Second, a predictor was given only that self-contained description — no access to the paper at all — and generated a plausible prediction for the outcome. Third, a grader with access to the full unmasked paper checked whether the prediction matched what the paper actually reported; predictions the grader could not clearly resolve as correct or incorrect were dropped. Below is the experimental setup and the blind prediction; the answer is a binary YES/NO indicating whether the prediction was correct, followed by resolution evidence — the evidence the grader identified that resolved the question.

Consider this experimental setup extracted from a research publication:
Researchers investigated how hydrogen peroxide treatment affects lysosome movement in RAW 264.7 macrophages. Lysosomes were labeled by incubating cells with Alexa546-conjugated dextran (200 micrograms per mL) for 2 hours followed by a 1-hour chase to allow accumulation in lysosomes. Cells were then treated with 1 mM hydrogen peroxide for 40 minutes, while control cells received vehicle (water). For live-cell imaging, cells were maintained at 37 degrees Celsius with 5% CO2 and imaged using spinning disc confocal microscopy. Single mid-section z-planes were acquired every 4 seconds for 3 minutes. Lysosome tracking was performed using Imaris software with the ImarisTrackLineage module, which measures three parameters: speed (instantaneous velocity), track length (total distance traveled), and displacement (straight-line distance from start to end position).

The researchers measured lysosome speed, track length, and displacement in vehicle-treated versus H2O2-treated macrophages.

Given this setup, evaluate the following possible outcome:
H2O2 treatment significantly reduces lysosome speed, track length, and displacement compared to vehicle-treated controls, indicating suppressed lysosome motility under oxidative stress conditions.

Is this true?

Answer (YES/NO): YES